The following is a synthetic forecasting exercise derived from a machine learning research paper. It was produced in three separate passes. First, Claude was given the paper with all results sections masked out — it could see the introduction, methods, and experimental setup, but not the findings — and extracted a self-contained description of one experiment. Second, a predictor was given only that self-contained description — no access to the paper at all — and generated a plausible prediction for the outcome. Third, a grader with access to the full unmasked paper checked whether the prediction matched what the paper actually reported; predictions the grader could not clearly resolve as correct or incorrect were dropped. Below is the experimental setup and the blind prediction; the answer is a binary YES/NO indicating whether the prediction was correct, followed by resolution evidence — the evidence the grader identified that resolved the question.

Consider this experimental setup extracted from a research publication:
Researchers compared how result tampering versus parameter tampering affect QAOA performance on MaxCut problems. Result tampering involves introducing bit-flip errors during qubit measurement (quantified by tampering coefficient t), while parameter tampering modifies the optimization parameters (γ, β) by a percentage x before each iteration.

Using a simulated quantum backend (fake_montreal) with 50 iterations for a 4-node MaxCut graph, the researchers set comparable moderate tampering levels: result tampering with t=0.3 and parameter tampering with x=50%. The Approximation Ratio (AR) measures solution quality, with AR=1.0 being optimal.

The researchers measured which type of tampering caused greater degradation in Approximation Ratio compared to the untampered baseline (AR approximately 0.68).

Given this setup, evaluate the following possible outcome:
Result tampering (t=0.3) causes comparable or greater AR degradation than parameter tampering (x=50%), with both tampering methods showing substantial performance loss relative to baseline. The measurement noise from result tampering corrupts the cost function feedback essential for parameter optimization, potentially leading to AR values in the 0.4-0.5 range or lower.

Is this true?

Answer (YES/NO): NO